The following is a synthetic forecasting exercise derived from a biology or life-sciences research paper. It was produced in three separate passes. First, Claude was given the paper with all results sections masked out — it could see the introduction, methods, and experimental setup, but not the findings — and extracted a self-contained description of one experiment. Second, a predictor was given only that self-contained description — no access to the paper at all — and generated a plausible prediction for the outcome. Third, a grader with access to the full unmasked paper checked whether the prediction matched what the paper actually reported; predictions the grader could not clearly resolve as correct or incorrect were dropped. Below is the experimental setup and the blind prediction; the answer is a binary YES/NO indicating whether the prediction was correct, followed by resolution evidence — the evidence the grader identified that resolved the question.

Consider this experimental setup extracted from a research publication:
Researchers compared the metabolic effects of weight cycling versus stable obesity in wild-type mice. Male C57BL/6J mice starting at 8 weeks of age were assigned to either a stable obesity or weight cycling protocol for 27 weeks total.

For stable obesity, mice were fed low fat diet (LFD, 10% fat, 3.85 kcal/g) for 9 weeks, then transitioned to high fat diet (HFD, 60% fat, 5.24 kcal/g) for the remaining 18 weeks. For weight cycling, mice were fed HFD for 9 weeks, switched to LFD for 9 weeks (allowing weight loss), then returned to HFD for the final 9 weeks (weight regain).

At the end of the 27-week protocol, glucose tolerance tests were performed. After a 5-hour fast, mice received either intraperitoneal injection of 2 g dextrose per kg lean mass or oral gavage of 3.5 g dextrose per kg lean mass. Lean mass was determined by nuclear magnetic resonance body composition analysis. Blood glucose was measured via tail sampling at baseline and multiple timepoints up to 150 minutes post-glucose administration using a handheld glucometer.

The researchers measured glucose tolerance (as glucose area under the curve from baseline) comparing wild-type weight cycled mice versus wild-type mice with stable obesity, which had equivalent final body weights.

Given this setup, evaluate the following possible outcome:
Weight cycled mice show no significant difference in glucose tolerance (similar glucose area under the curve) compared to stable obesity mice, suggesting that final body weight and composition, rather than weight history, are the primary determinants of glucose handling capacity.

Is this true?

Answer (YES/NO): NO